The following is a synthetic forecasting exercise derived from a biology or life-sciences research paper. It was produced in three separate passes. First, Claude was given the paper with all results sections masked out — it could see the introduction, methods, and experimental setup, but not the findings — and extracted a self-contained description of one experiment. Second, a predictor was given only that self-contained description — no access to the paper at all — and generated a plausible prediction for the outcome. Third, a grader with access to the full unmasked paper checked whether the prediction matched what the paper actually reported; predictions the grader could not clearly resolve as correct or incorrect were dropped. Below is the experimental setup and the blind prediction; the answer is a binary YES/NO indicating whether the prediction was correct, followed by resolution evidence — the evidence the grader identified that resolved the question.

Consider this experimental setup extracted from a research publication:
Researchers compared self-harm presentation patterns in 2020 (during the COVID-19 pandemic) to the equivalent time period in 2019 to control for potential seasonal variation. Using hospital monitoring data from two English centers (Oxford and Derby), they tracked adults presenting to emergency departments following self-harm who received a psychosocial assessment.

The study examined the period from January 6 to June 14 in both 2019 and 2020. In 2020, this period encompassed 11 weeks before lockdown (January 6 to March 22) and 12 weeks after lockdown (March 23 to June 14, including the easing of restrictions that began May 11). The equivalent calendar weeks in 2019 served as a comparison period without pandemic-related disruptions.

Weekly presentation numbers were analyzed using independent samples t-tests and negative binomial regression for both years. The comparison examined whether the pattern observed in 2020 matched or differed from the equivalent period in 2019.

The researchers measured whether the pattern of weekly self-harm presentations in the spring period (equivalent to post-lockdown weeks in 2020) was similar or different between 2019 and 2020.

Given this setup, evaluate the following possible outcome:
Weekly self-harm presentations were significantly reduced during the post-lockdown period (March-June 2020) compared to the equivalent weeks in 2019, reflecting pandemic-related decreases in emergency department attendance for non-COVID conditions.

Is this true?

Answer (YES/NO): YES